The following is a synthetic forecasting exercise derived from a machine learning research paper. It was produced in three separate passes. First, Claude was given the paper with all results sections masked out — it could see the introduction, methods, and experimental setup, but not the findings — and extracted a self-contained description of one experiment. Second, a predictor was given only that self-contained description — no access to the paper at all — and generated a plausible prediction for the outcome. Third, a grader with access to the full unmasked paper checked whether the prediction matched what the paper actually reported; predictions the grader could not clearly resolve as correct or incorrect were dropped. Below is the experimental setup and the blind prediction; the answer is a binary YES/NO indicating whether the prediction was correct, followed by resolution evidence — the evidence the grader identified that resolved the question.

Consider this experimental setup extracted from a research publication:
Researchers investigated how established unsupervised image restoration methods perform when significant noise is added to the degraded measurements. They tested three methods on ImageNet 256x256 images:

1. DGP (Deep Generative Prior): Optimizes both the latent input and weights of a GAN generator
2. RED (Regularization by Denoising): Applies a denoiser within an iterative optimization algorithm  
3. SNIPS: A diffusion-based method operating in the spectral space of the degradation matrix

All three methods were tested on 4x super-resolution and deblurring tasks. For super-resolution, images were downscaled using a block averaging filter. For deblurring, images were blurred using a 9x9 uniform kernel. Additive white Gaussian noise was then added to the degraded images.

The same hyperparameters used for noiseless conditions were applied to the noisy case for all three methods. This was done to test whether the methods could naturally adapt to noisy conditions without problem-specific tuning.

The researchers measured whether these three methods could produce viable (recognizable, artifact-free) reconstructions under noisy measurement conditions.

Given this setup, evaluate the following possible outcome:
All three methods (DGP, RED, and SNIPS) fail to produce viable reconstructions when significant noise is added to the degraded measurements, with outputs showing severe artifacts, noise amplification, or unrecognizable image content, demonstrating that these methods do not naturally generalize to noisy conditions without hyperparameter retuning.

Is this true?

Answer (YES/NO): YES